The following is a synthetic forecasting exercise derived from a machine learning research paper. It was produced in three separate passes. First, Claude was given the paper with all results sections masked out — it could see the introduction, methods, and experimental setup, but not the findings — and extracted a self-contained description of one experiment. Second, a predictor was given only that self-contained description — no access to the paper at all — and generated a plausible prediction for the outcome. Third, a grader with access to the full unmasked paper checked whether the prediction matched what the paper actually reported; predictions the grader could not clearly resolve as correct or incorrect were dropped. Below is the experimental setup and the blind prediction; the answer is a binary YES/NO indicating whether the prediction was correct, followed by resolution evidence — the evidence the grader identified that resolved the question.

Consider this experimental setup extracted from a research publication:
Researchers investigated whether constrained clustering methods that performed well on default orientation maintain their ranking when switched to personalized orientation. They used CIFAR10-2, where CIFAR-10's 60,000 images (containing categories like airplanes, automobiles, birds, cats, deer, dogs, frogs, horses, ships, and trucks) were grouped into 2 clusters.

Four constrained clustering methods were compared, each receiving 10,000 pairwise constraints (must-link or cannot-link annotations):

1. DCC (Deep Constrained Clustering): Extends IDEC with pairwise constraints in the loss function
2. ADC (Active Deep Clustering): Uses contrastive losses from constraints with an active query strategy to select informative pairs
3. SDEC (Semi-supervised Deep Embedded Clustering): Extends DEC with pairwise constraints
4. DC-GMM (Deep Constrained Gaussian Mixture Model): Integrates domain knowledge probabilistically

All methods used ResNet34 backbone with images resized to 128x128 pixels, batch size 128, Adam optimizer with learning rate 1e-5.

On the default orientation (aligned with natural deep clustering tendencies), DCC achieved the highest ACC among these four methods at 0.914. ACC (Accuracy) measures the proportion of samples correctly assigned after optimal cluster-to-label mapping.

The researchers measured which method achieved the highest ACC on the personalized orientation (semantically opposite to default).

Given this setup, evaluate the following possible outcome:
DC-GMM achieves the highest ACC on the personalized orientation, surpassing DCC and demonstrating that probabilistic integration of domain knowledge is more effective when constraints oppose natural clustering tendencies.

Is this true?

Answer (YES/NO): NO